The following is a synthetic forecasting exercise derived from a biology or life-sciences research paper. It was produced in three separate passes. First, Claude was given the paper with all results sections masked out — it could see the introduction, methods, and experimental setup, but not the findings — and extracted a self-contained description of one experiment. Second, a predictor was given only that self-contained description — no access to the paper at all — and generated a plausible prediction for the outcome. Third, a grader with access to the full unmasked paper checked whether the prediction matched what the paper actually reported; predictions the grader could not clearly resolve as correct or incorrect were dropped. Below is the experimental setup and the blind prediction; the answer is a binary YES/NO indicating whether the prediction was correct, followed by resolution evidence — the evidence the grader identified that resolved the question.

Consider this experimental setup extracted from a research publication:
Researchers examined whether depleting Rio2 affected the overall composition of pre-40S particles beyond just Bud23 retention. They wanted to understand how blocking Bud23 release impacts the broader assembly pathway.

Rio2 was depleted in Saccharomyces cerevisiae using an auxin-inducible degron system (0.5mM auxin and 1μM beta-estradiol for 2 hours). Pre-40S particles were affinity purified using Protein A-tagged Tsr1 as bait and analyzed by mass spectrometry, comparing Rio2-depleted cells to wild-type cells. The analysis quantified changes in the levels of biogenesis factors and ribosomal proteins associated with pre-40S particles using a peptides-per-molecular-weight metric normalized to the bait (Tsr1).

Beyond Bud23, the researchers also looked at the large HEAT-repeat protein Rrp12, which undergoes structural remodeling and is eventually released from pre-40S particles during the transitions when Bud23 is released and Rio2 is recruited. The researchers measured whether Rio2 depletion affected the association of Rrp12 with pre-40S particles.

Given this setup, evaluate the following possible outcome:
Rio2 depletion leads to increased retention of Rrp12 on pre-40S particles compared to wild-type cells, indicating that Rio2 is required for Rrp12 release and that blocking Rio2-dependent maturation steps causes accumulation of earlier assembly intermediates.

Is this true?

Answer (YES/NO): NO